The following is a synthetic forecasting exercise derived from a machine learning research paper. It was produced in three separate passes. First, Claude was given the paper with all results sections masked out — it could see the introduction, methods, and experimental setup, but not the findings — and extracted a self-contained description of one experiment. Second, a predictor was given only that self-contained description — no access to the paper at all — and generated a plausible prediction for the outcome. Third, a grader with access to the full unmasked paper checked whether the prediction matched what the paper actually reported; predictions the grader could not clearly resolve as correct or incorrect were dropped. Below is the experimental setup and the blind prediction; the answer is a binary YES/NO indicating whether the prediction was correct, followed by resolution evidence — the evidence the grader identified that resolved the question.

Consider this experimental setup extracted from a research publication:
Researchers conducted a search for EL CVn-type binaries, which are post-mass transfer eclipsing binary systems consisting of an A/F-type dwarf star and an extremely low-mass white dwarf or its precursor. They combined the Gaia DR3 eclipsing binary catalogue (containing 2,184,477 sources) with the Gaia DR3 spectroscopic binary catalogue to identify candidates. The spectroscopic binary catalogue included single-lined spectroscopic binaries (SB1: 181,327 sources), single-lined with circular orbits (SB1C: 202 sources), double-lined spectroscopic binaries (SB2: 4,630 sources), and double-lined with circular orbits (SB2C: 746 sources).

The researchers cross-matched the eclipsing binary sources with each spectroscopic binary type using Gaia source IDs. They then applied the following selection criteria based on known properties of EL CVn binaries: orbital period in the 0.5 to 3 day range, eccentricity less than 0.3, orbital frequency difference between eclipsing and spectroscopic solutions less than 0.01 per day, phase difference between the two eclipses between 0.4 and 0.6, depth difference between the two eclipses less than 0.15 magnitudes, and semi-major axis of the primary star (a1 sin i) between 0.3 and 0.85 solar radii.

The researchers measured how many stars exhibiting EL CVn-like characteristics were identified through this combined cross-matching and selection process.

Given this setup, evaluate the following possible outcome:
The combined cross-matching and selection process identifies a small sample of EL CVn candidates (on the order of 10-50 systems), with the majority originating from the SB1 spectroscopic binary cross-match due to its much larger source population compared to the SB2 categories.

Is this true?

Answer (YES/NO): YES